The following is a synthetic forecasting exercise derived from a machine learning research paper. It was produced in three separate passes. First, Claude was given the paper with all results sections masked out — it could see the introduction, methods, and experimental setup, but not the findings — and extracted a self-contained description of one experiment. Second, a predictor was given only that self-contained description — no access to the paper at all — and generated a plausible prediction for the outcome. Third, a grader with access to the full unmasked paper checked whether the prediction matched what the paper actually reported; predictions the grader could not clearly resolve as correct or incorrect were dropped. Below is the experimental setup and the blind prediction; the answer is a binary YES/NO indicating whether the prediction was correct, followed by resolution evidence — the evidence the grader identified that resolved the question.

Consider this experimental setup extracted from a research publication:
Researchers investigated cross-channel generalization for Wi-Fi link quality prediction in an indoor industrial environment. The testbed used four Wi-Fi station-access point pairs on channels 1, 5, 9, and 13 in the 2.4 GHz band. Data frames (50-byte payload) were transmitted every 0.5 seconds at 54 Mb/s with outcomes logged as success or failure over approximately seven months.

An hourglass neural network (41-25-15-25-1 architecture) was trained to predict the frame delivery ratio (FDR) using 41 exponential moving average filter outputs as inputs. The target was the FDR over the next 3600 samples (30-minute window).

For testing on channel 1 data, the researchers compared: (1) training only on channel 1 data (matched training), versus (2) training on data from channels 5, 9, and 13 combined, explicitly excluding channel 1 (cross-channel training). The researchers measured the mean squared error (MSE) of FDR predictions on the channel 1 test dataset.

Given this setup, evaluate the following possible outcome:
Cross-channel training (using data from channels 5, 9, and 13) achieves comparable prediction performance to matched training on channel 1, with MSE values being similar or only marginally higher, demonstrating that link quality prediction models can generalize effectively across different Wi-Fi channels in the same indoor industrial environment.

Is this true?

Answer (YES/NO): YES